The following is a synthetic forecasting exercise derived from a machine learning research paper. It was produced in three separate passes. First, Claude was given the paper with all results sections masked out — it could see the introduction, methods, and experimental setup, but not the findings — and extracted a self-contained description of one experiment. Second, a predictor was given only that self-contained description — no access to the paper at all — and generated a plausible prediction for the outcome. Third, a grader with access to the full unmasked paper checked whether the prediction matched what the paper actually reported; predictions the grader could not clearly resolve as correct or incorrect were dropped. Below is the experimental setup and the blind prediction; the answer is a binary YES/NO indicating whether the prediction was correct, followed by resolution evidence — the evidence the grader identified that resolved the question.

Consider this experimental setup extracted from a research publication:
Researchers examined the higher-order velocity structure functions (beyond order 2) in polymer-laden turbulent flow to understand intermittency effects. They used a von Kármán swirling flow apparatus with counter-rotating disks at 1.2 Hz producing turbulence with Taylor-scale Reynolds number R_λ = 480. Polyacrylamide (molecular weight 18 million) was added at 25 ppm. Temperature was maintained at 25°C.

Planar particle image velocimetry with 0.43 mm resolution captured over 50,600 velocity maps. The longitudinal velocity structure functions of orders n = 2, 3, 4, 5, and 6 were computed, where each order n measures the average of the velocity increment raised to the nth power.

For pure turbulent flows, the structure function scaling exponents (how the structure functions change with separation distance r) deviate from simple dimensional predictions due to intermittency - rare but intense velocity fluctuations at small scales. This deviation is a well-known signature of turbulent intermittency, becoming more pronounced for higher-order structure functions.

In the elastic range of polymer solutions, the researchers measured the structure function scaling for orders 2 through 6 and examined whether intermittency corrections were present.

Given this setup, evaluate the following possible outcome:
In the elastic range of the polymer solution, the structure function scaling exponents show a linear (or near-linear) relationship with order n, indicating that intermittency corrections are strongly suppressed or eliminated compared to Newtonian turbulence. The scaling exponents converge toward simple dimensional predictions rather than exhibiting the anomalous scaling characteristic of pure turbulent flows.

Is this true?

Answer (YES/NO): NO